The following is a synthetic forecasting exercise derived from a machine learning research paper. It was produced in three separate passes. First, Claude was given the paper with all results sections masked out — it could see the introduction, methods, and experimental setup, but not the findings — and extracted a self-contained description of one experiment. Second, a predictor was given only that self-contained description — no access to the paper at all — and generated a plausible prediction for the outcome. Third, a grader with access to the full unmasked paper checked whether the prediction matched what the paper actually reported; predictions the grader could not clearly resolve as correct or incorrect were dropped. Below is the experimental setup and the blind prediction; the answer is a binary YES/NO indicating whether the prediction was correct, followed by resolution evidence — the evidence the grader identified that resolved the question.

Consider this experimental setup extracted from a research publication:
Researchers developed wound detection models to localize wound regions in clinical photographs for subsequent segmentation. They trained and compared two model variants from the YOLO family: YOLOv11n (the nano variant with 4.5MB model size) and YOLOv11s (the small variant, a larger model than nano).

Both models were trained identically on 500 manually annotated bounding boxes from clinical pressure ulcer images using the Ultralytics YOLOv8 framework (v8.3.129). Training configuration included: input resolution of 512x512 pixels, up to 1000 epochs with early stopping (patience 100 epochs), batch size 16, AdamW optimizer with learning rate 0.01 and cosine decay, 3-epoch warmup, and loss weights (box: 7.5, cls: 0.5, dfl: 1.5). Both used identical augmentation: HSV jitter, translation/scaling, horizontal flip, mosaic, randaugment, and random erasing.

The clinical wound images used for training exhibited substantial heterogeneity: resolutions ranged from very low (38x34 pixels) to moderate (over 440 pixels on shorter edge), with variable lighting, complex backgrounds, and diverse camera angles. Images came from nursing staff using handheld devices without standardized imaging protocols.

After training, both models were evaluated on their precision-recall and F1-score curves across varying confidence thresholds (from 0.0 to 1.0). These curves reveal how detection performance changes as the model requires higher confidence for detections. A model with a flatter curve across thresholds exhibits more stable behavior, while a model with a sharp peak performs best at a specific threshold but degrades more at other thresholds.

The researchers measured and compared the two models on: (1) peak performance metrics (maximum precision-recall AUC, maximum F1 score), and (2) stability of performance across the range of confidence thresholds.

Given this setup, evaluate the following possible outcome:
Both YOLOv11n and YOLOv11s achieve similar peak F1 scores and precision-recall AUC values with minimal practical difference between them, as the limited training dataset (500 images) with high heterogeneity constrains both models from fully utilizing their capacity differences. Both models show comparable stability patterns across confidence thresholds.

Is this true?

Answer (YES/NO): NO